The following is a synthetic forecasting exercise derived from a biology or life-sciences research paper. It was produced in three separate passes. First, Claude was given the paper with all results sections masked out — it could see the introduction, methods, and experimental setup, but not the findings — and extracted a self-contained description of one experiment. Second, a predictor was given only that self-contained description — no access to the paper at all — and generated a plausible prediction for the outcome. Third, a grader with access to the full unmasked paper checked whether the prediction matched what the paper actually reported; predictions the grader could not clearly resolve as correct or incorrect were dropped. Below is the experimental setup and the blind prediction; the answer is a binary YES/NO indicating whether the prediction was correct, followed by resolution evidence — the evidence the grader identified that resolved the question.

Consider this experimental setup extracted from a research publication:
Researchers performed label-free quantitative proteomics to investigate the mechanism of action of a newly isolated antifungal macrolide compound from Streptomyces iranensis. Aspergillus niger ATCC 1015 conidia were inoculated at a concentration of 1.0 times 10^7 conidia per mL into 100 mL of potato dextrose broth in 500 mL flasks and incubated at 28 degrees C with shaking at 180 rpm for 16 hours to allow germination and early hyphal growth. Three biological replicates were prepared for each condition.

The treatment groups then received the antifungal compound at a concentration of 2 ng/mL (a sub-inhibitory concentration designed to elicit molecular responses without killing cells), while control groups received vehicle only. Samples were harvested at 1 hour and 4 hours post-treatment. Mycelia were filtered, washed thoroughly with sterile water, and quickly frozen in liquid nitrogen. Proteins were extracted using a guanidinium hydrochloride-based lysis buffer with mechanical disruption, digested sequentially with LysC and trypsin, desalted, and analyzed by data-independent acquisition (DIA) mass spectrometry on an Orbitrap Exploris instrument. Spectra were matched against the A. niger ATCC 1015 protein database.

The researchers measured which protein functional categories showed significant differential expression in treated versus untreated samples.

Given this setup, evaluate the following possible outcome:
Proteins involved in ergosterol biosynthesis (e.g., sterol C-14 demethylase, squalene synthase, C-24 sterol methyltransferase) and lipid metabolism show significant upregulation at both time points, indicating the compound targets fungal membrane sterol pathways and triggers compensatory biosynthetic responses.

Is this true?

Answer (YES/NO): NO